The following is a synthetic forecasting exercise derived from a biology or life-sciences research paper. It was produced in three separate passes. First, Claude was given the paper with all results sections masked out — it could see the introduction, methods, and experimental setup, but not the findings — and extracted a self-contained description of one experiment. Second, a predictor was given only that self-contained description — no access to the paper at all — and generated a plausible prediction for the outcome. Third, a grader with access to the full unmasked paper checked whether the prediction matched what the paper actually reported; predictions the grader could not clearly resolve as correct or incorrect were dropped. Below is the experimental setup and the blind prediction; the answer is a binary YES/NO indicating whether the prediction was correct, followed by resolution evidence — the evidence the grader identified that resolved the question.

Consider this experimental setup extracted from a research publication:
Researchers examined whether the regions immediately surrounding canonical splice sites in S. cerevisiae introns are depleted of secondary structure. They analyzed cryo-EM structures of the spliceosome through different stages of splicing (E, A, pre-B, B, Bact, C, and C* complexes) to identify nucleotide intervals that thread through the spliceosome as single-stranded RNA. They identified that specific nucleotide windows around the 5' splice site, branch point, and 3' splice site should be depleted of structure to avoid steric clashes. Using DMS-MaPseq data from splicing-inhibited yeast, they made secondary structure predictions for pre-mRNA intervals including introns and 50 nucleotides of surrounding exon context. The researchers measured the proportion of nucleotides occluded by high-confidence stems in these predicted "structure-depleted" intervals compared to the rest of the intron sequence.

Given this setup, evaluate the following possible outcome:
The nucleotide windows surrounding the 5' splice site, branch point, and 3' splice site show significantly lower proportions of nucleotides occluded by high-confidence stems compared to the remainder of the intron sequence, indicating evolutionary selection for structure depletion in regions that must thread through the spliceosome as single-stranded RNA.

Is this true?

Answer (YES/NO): YES